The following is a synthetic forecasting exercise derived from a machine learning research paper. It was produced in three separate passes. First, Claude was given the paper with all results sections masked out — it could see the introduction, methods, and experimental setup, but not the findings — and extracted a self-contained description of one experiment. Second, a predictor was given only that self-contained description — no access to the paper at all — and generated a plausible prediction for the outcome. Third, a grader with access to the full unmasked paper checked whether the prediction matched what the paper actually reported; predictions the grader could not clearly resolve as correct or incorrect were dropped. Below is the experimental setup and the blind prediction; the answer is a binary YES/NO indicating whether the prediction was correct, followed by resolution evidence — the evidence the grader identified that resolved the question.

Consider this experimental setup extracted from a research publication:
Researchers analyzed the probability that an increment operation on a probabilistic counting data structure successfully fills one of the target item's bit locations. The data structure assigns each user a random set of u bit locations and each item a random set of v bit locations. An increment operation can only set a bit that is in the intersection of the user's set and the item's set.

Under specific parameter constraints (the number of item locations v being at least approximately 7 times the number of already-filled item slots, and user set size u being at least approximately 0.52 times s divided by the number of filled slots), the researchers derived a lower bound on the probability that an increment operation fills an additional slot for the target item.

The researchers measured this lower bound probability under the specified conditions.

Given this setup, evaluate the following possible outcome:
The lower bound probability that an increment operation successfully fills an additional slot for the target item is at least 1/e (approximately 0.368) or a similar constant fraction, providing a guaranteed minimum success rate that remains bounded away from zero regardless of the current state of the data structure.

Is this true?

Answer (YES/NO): NO